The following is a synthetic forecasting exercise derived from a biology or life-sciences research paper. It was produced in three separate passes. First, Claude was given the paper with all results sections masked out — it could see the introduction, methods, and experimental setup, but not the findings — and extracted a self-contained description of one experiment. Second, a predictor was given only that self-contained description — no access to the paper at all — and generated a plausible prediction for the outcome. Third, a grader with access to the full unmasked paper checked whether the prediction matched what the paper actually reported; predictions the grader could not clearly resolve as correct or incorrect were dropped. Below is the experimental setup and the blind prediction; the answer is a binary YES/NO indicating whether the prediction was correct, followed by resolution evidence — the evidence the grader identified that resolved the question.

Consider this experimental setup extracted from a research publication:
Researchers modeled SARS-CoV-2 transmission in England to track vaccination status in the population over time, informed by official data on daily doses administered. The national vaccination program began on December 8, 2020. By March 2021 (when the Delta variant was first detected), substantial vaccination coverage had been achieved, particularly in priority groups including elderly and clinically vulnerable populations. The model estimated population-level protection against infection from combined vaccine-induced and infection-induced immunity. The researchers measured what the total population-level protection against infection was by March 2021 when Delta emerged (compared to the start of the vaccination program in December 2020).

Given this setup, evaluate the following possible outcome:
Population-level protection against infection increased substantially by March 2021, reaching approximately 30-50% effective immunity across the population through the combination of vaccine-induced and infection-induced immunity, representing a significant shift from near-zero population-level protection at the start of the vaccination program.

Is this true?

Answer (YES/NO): NO